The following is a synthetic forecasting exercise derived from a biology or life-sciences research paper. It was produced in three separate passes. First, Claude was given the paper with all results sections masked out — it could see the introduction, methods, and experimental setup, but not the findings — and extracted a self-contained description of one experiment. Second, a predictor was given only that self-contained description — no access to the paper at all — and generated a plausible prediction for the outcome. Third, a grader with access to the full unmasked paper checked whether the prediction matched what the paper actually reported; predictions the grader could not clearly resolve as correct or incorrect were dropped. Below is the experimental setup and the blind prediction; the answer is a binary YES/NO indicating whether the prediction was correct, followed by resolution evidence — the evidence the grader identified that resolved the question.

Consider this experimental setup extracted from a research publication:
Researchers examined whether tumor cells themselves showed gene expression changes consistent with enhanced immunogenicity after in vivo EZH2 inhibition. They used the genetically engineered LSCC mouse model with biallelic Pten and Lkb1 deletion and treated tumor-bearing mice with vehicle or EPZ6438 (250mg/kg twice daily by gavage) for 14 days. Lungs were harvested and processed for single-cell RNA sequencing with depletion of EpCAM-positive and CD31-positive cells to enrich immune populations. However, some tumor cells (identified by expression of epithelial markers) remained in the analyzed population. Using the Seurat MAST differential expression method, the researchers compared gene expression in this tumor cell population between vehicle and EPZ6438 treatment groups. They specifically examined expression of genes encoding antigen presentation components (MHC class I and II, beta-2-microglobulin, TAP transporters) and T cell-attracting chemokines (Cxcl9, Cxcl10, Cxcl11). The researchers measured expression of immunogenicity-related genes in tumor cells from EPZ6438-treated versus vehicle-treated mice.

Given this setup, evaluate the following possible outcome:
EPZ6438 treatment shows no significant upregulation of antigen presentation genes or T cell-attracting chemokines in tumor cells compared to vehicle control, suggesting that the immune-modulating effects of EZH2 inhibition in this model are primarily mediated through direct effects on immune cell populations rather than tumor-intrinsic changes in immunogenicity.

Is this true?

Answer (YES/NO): NO